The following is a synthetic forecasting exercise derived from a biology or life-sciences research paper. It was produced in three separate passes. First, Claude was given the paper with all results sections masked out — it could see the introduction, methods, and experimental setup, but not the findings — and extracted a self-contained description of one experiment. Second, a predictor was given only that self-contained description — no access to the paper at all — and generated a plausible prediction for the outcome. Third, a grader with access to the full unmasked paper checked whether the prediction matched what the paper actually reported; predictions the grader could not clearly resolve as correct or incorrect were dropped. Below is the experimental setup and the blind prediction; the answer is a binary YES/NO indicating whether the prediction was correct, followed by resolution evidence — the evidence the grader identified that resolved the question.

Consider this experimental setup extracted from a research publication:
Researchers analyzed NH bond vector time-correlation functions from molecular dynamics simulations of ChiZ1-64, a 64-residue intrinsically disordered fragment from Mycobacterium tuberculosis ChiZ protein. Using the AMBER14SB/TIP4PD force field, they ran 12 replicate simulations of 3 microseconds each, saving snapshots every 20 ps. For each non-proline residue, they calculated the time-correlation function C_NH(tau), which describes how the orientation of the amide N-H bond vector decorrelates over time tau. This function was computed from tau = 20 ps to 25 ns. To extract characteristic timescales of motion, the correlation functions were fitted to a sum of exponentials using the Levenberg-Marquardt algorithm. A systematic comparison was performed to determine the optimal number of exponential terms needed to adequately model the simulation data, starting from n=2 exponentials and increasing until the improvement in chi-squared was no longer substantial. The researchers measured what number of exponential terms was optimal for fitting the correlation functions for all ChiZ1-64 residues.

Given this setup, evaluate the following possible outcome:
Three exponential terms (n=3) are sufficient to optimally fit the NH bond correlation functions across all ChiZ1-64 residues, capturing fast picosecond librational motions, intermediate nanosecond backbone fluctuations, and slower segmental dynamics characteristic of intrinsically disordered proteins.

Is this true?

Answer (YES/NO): NO